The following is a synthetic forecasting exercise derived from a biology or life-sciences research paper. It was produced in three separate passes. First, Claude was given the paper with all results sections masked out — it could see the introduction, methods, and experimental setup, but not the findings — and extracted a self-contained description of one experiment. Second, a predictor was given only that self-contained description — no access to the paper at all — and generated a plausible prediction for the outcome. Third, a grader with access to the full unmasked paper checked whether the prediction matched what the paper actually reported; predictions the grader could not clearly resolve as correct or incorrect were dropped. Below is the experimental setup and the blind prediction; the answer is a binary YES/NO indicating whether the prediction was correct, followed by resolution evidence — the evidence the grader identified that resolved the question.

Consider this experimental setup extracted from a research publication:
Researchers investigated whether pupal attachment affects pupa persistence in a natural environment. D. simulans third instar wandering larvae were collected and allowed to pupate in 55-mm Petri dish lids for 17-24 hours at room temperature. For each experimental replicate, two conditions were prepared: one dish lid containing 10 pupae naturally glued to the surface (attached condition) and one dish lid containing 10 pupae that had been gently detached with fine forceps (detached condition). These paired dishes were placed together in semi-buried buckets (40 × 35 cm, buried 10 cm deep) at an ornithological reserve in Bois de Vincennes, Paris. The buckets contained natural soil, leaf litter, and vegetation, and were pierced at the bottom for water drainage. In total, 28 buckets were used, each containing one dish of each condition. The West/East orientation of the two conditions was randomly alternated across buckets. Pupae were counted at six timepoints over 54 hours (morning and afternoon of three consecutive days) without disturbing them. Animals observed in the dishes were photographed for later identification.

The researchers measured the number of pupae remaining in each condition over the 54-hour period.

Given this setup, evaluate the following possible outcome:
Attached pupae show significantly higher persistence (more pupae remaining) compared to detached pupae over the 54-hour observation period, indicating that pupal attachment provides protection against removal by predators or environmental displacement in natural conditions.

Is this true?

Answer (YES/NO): YES